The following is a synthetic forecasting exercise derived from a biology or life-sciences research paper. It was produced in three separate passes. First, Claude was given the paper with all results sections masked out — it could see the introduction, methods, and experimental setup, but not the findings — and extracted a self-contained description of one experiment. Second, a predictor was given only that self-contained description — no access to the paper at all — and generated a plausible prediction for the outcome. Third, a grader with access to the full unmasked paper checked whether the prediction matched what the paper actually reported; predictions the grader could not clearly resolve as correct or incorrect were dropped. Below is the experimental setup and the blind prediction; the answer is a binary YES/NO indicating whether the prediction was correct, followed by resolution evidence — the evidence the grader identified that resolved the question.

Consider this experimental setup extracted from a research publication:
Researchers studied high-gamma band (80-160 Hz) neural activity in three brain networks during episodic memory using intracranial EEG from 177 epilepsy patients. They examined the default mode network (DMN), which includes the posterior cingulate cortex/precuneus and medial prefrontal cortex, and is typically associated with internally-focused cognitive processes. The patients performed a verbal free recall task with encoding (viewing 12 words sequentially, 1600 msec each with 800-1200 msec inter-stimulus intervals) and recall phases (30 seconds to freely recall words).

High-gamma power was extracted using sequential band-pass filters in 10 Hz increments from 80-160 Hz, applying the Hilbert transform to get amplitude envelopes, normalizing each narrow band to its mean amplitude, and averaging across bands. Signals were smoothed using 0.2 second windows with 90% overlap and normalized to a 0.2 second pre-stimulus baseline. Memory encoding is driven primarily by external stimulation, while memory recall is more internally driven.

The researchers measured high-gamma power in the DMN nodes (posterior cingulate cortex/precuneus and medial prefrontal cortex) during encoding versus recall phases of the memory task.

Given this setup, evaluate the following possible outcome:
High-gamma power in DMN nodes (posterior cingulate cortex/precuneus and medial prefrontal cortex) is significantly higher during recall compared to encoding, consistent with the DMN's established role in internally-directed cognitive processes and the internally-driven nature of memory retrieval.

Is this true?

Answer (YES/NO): NO